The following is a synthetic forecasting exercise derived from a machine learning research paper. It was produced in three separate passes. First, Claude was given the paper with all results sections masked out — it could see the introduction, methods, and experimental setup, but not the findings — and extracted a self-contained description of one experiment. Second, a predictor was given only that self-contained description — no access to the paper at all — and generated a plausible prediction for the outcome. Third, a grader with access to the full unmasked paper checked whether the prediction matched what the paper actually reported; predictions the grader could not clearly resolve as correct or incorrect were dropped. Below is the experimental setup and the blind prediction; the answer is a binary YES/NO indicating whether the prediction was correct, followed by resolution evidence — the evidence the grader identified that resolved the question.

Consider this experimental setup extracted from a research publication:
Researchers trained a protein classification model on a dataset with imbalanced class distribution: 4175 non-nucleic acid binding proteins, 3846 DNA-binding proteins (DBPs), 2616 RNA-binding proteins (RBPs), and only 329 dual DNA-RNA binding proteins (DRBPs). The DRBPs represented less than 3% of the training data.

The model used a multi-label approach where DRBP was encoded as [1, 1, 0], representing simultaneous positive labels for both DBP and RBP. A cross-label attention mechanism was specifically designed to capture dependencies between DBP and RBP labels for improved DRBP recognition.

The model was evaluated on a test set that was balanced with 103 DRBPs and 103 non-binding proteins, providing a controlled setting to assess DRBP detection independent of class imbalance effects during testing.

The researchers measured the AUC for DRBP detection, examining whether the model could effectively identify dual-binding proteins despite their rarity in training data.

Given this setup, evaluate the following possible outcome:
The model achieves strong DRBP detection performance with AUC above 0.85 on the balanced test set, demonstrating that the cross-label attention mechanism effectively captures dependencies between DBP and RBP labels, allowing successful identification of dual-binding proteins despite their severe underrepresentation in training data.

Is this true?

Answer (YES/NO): YES